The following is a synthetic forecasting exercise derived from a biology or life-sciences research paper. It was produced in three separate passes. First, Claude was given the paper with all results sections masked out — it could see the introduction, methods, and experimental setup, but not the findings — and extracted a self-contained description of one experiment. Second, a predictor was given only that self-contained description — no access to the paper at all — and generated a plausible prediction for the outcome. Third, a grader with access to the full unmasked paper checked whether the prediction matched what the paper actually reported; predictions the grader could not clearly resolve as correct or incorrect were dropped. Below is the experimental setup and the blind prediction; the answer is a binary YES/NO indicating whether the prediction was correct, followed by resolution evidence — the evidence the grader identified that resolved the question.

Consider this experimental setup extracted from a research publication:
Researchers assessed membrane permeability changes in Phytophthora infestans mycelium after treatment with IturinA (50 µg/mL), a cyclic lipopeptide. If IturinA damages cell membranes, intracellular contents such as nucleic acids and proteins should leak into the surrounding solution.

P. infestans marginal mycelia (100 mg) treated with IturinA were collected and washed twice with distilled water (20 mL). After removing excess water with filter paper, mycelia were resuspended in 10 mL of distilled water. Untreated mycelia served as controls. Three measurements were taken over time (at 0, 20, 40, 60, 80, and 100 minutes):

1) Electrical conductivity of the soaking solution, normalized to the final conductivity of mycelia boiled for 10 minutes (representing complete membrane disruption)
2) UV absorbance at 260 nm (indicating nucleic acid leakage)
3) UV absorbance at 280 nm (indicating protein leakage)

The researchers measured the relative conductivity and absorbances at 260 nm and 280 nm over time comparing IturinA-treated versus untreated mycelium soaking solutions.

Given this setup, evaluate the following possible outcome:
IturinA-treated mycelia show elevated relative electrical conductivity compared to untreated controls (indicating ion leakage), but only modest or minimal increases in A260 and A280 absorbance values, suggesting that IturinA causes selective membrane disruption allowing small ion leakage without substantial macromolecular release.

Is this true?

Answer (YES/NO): NO